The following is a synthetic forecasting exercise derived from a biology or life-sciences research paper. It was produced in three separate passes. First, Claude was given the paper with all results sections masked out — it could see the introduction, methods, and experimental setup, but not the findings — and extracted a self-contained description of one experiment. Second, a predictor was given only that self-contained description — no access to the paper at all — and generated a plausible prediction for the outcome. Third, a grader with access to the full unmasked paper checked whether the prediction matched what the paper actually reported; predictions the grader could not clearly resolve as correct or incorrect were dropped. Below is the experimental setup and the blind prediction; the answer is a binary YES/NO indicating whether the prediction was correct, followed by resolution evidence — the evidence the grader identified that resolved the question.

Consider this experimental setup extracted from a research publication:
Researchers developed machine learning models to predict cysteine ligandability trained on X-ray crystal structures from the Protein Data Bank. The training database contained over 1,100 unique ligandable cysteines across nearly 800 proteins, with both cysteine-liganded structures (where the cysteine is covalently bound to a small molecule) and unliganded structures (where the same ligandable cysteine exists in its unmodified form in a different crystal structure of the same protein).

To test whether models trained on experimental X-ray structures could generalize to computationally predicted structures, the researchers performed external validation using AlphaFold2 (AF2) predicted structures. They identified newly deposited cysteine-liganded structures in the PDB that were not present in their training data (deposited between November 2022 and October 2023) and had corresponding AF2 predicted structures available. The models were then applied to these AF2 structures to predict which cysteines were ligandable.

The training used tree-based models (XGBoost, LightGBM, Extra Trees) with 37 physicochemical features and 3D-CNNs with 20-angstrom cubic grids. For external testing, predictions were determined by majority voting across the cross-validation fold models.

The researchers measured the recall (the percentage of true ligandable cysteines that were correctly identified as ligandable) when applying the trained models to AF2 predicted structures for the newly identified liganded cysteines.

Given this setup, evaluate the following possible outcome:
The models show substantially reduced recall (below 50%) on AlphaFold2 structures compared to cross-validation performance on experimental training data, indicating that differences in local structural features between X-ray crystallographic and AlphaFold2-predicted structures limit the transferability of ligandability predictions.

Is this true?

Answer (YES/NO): NO